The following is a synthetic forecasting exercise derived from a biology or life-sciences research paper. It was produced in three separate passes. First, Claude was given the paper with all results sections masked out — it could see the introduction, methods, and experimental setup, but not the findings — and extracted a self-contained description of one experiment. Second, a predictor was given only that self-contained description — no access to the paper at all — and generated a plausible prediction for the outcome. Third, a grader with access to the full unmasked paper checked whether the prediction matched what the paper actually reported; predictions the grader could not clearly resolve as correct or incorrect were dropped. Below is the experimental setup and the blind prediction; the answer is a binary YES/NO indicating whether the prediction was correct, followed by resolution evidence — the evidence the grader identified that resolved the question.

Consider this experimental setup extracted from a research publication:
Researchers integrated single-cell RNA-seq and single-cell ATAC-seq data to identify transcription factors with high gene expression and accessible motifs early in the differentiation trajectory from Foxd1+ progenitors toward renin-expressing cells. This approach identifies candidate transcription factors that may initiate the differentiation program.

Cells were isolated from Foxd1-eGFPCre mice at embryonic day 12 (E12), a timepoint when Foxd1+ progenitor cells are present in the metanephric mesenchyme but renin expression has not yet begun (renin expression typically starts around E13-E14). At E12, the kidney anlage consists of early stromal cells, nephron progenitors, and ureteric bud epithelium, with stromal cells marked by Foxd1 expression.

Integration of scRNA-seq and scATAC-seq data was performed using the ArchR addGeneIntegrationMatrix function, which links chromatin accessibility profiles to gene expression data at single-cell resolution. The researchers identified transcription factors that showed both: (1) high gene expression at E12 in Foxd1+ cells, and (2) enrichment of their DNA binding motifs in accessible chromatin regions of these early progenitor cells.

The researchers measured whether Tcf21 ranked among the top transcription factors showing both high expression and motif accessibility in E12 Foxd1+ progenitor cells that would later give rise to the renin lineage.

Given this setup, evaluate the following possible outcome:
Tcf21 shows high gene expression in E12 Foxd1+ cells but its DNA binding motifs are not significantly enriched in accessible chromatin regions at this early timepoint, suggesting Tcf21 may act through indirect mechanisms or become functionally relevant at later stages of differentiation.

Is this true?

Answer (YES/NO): NO